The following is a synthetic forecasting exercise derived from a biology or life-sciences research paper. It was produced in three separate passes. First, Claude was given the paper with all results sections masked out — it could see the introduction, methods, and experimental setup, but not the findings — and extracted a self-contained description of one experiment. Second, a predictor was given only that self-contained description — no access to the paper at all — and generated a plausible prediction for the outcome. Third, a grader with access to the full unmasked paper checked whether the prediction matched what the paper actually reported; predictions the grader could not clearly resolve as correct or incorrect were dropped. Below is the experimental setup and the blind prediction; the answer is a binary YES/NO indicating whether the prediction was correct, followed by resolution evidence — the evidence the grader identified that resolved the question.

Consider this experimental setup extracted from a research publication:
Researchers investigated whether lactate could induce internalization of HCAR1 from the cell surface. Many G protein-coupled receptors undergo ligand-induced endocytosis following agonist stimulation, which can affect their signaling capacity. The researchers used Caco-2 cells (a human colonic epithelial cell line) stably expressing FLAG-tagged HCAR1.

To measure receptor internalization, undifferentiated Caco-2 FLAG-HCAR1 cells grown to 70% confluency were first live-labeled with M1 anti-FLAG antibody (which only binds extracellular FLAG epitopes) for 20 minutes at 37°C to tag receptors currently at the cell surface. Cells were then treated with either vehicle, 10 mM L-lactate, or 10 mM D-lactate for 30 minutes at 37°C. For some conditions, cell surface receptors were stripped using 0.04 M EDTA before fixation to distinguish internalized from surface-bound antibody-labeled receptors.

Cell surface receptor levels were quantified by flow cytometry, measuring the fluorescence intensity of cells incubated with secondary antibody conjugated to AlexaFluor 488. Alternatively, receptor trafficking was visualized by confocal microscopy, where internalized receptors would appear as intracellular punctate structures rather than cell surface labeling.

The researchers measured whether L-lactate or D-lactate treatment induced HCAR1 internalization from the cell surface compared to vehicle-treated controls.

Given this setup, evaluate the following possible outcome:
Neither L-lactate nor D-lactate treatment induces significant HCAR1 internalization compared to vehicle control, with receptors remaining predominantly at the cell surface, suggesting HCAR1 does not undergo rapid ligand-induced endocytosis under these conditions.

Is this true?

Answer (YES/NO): NO